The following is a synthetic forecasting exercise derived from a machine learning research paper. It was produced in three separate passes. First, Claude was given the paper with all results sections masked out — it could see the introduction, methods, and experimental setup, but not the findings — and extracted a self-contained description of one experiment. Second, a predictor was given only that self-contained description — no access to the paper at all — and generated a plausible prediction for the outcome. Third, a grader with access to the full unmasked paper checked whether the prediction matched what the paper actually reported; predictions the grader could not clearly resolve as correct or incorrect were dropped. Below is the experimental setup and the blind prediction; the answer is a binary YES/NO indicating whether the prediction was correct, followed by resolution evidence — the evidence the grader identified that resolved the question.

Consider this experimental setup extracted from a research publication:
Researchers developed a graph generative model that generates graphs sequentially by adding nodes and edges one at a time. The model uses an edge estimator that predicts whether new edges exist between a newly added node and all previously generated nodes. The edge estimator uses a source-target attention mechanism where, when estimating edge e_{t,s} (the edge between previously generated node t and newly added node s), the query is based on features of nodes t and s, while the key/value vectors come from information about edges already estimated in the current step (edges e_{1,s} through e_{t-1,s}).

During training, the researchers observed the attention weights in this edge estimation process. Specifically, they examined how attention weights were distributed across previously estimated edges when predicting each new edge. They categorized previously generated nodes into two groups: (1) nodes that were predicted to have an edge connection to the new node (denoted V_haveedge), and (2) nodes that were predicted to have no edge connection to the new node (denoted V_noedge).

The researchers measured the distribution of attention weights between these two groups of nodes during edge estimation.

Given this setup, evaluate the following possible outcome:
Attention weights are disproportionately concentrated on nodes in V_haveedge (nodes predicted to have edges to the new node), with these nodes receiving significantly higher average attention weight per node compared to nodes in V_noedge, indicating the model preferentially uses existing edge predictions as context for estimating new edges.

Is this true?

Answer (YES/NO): YES